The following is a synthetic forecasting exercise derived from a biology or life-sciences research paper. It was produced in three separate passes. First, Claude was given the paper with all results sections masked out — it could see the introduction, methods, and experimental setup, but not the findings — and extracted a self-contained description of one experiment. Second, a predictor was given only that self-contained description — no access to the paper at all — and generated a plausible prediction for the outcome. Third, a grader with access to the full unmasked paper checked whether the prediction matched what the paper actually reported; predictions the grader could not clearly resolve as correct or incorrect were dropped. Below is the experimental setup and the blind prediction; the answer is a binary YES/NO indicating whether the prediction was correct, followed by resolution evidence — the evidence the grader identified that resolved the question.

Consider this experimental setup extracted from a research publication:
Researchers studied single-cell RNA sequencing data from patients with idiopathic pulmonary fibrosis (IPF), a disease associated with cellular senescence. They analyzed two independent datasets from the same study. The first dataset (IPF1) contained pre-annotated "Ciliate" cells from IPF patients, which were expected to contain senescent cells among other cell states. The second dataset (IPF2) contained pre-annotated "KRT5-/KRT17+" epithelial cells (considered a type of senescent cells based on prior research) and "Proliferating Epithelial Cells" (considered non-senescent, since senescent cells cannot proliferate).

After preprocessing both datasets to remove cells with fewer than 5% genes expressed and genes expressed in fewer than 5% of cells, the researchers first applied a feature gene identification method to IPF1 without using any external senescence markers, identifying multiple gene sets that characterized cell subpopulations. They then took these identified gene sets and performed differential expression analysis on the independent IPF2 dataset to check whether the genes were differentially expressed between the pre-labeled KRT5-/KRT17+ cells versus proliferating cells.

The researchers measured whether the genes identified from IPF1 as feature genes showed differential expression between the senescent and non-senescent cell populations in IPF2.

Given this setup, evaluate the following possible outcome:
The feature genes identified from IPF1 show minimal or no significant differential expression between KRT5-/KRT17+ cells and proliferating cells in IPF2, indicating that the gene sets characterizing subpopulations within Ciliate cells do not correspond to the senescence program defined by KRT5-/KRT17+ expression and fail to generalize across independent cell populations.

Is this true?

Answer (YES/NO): NO